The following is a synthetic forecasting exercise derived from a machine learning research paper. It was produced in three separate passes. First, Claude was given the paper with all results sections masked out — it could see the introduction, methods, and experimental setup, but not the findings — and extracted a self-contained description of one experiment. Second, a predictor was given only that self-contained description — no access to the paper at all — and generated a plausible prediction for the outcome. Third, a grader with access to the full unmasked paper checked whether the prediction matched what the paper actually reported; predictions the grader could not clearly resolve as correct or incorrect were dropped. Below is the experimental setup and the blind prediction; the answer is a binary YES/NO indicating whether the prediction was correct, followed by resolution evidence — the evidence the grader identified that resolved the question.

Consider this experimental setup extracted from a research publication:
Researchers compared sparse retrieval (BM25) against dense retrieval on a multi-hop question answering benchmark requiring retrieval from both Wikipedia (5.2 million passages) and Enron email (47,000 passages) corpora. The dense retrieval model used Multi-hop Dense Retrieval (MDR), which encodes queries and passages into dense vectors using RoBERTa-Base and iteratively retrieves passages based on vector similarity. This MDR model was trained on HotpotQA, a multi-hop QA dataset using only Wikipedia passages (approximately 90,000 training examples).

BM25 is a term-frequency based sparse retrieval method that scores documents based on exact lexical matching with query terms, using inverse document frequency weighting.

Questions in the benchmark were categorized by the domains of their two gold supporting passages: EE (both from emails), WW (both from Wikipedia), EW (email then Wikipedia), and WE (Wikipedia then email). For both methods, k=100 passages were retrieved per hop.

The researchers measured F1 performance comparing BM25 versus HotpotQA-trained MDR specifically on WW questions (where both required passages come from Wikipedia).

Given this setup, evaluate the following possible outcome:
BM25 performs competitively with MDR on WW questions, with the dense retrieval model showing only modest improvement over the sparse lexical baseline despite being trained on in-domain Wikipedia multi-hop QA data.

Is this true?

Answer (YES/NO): NO